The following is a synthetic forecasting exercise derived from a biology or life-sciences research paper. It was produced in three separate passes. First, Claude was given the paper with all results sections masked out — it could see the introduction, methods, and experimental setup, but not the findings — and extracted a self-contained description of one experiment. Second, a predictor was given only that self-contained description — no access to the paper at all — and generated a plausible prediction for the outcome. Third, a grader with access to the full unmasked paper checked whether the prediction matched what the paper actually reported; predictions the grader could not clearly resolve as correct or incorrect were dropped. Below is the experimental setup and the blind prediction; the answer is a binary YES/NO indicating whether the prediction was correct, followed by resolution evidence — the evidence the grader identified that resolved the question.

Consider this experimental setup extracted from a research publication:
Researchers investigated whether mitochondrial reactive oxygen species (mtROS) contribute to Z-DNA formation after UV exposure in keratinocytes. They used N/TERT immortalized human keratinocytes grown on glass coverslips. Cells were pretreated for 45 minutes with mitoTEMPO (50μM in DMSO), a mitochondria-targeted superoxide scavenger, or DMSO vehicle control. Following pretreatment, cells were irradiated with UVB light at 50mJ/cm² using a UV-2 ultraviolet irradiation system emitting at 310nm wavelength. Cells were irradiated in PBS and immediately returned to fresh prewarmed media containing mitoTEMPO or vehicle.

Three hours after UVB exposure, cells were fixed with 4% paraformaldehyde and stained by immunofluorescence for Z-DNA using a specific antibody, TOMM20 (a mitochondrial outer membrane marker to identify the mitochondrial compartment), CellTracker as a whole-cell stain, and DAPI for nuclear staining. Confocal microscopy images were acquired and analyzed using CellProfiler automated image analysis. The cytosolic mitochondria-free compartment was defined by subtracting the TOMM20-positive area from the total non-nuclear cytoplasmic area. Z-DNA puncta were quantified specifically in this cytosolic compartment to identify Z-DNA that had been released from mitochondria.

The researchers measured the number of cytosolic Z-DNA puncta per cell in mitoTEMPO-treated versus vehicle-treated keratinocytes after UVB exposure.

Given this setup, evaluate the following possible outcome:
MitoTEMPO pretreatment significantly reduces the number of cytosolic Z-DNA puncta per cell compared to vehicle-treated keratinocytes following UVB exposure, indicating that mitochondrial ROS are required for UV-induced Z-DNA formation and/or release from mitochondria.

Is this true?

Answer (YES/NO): YES